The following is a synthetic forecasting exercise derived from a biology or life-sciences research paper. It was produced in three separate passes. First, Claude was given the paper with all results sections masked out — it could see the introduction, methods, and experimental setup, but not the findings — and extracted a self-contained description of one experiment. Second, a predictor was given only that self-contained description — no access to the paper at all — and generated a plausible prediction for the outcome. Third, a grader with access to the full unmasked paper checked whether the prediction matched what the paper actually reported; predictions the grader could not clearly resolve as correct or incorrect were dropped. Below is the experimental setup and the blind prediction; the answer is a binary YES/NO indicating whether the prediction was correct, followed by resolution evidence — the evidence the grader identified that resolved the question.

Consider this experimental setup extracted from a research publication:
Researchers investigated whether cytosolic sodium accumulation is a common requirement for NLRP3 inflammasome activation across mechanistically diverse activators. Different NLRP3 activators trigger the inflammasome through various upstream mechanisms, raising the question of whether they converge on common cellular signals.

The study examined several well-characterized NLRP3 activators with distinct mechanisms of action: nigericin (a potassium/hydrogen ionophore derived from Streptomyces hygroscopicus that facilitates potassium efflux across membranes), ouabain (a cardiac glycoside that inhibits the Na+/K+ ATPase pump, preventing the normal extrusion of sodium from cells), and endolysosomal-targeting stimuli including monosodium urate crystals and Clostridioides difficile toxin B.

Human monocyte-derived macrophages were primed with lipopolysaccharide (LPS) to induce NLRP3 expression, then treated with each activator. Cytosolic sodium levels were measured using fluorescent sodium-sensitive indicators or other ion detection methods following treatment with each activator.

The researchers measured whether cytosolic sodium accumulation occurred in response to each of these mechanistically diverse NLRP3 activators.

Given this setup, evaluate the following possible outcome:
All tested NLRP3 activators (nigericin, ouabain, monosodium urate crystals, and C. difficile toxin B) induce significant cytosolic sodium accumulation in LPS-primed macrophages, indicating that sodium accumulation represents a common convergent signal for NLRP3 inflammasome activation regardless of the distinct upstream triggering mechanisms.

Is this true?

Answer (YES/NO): YES